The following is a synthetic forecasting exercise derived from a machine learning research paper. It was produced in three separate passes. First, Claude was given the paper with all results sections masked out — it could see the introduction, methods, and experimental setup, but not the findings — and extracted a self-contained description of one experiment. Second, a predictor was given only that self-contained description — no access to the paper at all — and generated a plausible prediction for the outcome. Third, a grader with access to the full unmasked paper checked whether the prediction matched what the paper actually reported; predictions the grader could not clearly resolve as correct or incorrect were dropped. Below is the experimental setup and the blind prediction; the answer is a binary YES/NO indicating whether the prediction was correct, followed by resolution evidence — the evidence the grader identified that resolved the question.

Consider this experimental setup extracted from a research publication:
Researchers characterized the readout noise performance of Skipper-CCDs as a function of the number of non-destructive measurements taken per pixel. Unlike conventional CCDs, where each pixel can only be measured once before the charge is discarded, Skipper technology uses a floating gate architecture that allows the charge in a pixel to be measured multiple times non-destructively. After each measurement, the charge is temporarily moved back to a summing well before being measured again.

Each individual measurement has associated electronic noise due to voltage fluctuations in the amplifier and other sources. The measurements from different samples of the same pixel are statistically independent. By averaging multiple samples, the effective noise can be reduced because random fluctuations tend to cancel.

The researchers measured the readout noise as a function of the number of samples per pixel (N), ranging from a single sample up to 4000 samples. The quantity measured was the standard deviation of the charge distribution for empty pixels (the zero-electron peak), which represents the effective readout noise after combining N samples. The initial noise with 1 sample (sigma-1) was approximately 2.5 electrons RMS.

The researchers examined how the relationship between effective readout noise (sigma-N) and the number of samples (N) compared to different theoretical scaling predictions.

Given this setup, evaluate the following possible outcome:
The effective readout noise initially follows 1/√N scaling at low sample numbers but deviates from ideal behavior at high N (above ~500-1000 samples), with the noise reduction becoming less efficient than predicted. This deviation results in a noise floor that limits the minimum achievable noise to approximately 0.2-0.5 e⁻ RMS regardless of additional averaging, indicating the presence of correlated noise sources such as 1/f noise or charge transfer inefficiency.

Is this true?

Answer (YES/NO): NO